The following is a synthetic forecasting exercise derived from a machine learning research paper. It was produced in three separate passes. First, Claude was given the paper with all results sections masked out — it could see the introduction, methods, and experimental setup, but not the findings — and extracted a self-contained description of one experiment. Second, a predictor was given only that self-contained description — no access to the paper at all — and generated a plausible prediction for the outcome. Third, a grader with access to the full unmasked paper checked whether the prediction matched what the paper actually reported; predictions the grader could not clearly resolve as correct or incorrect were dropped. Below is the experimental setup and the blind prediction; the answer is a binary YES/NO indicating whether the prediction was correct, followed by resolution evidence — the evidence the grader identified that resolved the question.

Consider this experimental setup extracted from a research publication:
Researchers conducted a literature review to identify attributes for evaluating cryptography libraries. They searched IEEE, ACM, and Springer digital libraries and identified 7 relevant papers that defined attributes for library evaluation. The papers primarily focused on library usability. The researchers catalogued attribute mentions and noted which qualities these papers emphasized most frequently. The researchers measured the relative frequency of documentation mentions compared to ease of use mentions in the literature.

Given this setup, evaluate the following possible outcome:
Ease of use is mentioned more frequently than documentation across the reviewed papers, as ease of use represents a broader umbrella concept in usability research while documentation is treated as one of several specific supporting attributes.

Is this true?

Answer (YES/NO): YES